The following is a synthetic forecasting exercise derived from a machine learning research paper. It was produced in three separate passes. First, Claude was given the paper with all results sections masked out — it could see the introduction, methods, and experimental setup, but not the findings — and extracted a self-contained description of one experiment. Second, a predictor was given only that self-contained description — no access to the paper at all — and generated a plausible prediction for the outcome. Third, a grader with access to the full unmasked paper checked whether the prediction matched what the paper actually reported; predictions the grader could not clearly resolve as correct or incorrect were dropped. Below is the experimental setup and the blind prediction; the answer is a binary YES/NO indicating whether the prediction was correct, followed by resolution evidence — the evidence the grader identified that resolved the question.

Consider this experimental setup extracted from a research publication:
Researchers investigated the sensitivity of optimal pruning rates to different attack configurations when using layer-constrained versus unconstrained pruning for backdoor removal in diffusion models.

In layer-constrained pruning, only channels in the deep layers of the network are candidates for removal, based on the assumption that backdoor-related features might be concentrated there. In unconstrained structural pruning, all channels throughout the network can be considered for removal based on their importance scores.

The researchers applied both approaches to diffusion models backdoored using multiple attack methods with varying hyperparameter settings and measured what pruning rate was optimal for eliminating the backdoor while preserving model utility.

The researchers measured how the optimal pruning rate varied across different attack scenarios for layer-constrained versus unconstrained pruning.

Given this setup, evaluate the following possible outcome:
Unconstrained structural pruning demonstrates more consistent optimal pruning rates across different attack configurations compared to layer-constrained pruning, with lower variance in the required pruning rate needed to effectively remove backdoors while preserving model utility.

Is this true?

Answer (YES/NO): YES